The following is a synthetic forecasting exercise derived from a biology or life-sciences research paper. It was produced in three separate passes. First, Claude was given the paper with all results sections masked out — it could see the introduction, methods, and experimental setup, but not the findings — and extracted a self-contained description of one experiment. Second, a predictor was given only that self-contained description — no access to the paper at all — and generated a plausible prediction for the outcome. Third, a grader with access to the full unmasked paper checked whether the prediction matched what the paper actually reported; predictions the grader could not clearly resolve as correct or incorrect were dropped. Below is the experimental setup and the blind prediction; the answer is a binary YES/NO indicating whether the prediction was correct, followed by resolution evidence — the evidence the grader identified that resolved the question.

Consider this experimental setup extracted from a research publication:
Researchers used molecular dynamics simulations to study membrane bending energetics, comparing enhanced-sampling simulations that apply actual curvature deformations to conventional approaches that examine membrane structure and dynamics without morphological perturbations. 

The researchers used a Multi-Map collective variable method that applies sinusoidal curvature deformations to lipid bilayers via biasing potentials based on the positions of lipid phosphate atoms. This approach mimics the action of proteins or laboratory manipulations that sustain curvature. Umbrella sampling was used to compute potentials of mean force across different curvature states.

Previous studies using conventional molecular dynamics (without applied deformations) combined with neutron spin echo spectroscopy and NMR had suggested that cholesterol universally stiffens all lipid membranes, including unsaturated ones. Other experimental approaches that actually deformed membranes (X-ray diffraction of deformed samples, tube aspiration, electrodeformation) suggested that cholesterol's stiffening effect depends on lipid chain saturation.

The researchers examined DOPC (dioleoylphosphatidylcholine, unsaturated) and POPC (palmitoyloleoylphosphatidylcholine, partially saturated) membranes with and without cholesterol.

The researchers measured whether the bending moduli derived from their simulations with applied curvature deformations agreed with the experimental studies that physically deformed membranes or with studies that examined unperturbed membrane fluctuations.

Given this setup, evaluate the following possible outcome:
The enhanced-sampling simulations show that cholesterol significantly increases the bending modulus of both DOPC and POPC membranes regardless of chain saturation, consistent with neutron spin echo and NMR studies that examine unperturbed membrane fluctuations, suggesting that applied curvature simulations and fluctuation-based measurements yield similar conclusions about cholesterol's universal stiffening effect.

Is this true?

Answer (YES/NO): NO